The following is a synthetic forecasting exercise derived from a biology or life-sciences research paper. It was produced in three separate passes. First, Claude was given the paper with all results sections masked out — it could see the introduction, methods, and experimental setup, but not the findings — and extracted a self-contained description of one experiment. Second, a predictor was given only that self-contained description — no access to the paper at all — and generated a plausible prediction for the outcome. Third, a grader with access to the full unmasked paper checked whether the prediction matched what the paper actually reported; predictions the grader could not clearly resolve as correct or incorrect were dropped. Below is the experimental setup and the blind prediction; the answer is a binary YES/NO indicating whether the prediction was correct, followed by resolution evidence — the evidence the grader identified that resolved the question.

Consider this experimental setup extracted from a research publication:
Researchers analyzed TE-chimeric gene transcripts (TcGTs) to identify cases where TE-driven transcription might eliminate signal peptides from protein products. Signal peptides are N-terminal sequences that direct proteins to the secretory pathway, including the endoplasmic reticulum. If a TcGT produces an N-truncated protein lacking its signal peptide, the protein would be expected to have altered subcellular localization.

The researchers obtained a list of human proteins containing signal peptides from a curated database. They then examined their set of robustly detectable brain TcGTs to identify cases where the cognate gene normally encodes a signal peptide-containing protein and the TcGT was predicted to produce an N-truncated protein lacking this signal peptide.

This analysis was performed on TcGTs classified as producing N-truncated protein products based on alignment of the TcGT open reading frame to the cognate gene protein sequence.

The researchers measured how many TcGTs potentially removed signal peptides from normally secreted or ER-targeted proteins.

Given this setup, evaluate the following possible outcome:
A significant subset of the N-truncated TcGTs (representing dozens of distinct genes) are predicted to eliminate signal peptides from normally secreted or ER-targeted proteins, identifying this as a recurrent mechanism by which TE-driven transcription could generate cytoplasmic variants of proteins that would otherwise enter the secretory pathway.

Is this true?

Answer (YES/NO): NO